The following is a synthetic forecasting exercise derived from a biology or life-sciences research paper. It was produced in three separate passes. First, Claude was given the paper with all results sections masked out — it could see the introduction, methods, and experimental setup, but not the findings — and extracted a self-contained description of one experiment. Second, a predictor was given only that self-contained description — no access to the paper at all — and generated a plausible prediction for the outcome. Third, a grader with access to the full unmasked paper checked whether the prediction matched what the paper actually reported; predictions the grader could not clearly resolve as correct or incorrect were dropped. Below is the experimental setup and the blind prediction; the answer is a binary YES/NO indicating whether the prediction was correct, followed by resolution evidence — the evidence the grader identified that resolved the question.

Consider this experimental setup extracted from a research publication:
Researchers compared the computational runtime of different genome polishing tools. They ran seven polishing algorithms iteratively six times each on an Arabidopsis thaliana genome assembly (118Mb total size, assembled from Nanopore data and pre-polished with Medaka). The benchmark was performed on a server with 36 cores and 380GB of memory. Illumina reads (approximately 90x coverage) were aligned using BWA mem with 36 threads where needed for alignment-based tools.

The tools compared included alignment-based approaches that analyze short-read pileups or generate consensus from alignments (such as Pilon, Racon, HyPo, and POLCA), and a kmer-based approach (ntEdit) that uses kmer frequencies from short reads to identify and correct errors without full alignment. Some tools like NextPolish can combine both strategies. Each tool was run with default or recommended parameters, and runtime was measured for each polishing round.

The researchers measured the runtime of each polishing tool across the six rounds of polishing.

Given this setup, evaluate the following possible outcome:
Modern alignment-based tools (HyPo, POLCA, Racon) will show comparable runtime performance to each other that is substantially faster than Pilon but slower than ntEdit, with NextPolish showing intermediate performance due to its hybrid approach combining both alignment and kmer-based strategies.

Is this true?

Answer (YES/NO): NO